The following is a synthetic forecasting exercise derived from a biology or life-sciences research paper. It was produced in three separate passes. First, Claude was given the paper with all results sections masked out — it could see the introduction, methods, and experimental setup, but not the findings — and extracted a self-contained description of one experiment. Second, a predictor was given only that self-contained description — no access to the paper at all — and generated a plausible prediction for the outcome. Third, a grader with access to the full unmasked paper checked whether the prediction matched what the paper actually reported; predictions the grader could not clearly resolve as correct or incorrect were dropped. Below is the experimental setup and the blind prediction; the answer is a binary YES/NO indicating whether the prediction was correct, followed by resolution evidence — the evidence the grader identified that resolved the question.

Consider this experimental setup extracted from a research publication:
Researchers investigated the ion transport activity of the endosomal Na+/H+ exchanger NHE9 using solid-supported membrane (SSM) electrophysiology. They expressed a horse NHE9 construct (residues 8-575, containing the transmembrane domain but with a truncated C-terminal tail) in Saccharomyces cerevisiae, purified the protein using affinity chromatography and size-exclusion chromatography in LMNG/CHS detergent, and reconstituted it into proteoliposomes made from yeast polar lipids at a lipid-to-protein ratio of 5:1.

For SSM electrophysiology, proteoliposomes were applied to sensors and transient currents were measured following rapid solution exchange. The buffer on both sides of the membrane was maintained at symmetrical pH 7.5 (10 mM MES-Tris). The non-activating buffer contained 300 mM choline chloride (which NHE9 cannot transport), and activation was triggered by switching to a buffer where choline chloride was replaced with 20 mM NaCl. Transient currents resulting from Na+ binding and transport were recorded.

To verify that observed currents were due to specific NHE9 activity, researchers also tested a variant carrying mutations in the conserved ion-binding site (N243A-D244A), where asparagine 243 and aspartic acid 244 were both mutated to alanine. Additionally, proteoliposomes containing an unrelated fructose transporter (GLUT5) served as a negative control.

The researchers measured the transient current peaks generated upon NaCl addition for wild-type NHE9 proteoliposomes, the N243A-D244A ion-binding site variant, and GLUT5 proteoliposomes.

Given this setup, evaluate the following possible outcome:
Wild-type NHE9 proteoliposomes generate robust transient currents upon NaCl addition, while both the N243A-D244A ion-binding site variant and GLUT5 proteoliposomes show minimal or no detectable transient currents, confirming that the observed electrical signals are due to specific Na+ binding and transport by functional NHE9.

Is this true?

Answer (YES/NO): YES